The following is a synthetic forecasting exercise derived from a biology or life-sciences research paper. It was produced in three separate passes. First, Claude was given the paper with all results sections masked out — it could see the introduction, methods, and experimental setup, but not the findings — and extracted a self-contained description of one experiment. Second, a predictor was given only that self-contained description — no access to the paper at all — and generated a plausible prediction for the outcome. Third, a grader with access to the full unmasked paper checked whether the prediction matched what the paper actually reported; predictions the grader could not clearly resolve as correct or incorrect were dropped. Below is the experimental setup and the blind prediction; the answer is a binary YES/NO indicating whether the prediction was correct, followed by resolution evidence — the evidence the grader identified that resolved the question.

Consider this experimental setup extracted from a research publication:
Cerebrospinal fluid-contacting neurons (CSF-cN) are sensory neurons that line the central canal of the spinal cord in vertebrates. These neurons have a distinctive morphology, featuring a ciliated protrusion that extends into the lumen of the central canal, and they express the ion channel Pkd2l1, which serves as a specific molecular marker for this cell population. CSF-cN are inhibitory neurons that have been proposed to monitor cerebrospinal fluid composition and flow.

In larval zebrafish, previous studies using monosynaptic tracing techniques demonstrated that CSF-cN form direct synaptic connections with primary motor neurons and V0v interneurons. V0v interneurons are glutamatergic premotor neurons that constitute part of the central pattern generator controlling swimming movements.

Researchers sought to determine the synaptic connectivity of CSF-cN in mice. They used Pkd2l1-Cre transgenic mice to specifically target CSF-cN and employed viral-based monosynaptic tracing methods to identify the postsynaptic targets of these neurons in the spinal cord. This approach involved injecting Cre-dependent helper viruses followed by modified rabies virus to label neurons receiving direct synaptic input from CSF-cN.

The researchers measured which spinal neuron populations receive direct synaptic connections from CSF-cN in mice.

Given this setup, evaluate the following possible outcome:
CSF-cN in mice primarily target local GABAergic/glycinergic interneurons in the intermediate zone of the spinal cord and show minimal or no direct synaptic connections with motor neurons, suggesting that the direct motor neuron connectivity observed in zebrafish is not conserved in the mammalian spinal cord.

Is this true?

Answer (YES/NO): NO